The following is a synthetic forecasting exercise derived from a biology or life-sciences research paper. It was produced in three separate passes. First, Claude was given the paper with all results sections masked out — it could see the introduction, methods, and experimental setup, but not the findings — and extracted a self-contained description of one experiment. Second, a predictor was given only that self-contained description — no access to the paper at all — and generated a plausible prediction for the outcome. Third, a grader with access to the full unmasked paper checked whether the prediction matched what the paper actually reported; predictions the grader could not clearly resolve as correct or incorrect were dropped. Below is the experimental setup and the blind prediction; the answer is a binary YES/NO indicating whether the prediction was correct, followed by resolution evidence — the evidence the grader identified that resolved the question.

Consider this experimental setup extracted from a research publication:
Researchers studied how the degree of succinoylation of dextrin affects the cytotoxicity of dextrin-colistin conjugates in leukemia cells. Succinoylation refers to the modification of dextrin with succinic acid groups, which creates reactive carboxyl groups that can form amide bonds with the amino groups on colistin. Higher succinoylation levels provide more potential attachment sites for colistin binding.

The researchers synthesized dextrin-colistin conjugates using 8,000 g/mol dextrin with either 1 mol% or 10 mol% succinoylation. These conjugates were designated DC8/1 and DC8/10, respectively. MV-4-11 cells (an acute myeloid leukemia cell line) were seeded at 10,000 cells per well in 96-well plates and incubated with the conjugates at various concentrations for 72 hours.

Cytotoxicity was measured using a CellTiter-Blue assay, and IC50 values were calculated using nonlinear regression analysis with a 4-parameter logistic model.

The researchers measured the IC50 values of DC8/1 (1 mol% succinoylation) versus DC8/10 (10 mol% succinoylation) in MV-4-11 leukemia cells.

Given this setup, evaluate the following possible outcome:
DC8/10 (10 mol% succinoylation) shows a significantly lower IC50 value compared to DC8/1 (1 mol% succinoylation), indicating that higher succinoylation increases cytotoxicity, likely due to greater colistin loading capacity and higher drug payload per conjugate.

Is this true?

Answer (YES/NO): NO